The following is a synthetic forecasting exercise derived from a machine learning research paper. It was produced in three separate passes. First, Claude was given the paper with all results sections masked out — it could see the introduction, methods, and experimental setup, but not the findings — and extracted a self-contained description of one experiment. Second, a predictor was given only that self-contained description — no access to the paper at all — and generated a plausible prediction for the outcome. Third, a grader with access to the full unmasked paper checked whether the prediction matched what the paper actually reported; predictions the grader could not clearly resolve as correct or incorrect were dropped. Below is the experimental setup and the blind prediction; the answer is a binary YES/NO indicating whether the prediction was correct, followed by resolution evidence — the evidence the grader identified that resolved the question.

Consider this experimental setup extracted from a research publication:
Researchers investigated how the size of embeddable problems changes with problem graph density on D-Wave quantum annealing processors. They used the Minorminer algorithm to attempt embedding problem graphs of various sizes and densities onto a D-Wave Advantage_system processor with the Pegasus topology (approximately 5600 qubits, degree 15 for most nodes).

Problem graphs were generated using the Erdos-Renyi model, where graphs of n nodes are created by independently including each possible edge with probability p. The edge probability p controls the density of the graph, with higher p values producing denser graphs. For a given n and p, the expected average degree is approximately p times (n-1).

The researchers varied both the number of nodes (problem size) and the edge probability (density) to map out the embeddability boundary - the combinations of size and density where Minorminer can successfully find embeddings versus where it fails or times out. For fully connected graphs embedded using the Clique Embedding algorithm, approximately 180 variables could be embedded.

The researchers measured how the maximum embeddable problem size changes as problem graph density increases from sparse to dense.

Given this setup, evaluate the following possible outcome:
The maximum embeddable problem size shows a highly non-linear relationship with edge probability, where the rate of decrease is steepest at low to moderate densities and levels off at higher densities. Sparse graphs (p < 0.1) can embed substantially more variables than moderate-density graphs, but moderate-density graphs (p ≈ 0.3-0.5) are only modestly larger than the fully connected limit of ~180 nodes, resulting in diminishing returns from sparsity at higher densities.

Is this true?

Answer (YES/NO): NO